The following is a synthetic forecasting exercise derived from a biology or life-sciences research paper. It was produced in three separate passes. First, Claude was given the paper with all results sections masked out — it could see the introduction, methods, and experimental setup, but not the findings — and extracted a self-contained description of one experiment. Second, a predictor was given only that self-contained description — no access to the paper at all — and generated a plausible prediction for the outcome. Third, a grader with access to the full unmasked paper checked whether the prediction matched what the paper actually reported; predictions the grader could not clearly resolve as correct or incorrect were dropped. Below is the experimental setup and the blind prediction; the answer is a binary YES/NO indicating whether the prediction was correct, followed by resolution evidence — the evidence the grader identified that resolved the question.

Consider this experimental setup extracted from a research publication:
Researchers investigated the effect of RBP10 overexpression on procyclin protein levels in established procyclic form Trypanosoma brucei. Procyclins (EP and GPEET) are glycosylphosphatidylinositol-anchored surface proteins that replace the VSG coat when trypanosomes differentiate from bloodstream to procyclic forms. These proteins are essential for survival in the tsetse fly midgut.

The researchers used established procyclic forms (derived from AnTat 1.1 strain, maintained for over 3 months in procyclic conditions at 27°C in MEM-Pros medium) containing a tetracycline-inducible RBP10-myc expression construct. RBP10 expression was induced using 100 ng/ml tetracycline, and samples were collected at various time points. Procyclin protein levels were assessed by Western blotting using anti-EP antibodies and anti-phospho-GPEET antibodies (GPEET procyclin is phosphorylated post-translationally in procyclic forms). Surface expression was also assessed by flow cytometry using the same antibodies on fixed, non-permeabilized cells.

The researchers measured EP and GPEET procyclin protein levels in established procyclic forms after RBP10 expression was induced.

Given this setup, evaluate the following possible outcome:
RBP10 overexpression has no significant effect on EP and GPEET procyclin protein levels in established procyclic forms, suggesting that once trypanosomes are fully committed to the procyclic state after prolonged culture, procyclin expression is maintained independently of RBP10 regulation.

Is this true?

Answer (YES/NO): NO